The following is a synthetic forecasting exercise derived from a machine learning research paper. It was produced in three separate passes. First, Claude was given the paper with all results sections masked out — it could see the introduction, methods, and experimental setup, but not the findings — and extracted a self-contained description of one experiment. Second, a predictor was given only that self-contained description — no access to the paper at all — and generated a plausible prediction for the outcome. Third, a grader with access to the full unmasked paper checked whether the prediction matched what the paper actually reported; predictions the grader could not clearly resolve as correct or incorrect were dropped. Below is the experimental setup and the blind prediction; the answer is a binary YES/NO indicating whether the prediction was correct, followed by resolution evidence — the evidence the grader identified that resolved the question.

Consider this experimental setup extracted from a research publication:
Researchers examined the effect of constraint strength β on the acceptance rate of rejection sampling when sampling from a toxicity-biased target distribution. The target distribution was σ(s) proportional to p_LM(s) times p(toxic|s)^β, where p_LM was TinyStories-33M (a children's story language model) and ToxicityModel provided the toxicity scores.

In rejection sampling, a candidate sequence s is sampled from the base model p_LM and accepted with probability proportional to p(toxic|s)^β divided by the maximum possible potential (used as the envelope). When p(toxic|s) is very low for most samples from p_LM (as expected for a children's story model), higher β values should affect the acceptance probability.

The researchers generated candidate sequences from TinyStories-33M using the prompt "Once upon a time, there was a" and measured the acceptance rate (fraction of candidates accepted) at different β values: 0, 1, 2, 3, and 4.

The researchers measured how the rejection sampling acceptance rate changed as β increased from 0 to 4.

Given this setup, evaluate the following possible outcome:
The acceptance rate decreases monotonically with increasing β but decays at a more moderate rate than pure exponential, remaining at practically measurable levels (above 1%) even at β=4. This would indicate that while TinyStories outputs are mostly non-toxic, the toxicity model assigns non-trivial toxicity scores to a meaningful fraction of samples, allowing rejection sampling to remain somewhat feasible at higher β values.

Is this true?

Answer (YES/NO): NO